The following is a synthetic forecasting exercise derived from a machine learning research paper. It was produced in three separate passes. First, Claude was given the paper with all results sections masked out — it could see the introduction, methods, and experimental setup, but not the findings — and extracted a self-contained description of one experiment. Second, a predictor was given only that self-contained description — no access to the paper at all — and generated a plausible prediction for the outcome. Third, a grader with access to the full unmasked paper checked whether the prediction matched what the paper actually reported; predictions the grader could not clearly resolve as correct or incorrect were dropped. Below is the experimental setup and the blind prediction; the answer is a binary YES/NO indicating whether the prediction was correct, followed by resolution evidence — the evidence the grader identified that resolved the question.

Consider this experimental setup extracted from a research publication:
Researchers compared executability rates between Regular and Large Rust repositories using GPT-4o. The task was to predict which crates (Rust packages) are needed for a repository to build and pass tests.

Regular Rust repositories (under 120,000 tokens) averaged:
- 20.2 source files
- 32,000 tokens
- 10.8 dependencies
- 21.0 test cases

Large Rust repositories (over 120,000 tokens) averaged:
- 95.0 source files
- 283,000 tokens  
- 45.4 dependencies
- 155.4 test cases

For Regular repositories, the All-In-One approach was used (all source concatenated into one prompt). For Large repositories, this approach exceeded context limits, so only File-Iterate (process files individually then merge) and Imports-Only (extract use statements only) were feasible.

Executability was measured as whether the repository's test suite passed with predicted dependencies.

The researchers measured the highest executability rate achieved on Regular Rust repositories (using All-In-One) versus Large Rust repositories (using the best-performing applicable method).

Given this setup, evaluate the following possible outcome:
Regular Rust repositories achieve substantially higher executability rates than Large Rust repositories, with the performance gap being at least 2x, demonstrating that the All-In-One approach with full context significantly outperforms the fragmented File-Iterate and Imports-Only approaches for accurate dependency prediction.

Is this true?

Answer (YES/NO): YES